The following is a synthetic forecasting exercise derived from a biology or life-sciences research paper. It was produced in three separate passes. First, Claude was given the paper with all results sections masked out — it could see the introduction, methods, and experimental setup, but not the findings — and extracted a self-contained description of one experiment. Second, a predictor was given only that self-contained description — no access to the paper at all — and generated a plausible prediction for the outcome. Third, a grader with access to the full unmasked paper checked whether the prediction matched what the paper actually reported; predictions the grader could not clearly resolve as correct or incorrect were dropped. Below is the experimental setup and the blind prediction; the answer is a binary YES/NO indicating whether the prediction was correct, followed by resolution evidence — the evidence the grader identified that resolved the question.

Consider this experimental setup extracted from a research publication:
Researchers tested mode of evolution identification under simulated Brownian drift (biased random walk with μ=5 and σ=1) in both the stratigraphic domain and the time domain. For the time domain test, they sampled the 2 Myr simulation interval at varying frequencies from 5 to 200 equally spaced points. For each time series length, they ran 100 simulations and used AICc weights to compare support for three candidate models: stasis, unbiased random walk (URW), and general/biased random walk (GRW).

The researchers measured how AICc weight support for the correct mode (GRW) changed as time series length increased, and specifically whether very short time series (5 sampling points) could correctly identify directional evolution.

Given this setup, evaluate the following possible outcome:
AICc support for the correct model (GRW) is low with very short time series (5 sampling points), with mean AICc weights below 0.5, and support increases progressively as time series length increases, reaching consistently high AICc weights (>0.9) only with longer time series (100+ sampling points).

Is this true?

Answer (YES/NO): NO